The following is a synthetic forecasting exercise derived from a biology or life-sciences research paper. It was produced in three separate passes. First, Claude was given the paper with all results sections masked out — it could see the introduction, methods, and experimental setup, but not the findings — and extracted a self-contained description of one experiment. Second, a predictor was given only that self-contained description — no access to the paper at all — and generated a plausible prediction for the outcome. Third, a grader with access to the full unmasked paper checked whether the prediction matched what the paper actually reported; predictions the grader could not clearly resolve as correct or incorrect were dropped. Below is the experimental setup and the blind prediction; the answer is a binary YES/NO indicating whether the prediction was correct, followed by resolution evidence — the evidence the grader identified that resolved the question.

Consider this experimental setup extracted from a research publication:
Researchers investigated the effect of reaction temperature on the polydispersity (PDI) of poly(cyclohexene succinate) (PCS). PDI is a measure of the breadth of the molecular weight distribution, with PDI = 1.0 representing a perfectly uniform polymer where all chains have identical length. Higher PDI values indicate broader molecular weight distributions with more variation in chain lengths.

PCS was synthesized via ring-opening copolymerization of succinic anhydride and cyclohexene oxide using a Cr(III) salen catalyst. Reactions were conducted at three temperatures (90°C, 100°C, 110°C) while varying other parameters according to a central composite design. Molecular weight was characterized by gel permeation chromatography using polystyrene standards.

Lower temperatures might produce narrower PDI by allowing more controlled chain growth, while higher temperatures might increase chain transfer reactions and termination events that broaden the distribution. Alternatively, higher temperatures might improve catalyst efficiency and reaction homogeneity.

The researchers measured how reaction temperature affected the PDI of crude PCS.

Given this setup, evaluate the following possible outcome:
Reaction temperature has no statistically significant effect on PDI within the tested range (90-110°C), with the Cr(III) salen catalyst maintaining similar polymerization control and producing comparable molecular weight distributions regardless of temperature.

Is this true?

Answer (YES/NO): NO